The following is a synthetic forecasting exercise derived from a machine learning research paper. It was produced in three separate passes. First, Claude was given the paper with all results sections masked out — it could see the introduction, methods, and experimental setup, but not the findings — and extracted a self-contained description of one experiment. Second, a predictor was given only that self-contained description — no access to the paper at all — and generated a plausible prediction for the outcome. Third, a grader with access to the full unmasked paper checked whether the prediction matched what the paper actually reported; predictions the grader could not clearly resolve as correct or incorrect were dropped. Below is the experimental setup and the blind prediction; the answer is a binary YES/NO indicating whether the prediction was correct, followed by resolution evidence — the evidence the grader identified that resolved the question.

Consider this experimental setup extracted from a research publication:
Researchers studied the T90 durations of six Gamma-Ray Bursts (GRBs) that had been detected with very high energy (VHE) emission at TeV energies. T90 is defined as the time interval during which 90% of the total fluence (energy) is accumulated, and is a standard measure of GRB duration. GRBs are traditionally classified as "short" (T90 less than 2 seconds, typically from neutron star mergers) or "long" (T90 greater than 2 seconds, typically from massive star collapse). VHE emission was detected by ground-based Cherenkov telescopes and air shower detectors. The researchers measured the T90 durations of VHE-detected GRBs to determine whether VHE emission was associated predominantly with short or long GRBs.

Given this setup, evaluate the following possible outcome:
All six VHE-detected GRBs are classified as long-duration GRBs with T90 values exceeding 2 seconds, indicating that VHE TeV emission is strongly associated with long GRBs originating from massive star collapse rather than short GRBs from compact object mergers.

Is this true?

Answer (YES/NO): YES